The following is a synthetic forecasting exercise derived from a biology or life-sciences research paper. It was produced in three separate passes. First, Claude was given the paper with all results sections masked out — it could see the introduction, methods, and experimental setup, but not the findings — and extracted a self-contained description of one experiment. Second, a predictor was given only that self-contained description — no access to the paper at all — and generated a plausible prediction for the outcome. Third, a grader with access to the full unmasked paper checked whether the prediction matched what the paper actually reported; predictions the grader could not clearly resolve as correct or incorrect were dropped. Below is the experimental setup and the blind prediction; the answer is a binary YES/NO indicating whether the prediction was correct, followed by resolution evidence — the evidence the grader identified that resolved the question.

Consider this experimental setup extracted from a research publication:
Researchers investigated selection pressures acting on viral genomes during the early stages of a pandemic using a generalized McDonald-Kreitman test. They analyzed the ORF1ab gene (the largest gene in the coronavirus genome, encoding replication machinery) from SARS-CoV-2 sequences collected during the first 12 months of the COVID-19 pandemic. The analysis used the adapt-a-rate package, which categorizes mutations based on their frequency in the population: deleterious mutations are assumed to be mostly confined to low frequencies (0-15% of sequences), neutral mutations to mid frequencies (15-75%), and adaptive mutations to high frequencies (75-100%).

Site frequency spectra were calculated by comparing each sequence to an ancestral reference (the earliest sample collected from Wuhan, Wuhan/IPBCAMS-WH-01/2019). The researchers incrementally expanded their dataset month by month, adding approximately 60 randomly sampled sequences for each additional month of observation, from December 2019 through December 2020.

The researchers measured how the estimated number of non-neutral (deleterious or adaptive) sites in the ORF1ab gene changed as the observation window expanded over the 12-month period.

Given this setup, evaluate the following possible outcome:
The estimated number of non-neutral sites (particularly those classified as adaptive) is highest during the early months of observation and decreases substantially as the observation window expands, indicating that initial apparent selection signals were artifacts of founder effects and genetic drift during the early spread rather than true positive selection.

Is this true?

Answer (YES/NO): NO